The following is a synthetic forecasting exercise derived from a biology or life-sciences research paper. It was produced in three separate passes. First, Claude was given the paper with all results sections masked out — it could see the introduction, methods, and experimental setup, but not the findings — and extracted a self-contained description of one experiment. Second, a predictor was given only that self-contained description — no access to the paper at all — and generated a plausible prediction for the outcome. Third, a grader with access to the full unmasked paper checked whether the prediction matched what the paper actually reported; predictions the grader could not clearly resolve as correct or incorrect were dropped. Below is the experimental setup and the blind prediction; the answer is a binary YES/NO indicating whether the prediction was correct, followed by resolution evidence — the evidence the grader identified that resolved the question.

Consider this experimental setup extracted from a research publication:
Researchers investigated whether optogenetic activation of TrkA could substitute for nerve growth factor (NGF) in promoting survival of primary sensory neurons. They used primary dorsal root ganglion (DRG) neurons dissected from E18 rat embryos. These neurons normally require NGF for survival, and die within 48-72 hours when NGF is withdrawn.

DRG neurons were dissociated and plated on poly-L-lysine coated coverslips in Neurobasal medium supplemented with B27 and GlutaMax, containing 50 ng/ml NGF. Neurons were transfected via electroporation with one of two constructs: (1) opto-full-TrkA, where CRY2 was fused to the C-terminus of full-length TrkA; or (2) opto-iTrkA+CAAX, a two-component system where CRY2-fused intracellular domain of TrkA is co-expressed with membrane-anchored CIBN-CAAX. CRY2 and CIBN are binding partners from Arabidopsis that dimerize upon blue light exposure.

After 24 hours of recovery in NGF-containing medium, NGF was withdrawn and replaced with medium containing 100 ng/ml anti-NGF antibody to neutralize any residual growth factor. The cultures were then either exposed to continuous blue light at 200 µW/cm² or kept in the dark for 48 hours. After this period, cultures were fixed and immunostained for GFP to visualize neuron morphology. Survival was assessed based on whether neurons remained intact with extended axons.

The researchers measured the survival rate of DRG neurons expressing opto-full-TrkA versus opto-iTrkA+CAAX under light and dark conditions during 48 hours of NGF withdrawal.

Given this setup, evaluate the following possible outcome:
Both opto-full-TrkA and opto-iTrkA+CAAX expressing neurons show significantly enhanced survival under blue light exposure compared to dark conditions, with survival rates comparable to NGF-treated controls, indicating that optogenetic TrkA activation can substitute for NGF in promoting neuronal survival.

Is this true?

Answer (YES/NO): NO